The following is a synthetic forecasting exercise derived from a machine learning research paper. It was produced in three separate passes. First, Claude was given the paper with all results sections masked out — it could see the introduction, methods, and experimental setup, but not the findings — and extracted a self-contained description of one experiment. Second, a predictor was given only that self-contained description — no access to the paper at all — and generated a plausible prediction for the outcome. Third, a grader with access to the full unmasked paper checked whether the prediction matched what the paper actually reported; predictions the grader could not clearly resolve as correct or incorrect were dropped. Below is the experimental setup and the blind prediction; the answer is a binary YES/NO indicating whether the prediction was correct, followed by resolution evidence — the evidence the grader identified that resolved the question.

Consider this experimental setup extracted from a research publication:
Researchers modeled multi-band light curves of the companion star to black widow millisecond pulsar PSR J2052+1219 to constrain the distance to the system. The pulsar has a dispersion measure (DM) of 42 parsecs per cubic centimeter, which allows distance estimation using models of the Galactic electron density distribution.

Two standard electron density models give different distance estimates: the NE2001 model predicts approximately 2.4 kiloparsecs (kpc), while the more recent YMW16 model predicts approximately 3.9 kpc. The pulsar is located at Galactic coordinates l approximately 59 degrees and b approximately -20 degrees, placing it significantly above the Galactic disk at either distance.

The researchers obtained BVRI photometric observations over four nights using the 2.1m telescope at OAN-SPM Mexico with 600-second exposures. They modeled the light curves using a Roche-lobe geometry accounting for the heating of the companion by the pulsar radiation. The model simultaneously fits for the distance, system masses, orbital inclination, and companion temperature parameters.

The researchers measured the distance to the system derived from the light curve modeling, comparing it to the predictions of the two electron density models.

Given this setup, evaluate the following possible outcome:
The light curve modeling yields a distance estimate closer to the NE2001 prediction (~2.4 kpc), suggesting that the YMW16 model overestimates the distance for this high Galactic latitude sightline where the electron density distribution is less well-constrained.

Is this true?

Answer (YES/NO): NO